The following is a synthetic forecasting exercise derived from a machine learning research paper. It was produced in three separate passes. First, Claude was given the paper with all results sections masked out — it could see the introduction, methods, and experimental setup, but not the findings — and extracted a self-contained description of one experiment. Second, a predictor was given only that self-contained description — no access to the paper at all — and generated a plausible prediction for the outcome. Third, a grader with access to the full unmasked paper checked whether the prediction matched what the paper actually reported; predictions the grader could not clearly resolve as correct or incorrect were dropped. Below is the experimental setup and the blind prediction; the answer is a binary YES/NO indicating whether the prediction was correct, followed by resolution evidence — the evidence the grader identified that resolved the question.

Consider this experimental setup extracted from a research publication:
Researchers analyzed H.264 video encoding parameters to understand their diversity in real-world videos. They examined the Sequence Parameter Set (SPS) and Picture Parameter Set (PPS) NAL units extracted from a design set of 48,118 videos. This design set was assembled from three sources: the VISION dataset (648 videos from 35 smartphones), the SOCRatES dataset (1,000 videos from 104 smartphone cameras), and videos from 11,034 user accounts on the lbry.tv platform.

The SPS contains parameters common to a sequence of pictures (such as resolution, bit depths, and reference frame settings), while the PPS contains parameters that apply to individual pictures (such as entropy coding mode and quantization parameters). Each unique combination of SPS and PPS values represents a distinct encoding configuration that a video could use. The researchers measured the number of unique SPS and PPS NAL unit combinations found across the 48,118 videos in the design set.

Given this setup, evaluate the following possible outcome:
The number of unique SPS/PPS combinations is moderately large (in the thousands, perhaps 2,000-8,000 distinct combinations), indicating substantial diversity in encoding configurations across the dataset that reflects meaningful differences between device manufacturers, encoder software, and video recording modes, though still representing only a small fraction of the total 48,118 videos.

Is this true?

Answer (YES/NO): YES